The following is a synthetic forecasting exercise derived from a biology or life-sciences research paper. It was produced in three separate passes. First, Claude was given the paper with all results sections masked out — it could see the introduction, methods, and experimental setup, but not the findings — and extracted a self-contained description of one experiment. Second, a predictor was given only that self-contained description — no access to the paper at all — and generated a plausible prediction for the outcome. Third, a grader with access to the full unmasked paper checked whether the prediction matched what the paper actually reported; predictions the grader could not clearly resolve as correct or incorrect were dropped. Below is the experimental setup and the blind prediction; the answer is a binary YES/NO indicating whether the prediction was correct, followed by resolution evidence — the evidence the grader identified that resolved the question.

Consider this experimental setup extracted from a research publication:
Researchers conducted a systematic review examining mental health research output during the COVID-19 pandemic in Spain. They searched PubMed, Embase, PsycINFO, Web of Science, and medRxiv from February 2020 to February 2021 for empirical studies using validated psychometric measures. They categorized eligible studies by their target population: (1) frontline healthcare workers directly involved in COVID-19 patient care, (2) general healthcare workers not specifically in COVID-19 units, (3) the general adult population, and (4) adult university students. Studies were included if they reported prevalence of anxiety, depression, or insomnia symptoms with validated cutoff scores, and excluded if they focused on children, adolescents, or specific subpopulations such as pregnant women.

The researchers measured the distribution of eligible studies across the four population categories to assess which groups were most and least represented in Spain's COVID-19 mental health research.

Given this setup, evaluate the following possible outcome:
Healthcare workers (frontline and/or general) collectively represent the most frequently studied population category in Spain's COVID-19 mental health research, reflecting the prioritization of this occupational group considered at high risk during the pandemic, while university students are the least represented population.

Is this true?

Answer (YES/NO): NO